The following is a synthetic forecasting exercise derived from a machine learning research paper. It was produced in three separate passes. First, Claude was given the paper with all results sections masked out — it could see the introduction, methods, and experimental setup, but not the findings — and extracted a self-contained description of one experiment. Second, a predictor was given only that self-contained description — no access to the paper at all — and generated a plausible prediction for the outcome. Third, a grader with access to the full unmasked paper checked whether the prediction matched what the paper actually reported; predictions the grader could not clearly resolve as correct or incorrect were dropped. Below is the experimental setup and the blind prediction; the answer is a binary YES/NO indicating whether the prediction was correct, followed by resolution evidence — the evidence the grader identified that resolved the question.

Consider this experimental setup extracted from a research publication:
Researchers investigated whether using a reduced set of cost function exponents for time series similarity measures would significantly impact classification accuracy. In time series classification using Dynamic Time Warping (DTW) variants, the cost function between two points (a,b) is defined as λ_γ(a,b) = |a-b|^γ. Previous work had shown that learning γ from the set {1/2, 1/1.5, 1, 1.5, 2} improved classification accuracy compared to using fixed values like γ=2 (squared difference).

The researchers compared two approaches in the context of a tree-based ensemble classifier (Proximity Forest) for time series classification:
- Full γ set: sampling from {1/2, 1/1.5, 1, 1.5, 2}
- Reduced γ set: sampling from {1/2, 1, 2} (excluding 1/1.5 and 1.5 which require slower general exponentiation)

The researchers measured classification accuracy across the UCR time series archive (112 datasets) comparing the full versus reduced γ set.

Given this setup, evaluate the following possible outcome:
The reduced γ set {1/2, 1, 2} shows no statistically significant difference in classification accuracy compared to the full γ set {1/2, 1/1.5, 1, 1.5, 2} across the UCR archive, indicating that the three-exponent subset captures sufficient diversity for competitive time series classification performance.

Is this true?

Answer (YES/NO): YES